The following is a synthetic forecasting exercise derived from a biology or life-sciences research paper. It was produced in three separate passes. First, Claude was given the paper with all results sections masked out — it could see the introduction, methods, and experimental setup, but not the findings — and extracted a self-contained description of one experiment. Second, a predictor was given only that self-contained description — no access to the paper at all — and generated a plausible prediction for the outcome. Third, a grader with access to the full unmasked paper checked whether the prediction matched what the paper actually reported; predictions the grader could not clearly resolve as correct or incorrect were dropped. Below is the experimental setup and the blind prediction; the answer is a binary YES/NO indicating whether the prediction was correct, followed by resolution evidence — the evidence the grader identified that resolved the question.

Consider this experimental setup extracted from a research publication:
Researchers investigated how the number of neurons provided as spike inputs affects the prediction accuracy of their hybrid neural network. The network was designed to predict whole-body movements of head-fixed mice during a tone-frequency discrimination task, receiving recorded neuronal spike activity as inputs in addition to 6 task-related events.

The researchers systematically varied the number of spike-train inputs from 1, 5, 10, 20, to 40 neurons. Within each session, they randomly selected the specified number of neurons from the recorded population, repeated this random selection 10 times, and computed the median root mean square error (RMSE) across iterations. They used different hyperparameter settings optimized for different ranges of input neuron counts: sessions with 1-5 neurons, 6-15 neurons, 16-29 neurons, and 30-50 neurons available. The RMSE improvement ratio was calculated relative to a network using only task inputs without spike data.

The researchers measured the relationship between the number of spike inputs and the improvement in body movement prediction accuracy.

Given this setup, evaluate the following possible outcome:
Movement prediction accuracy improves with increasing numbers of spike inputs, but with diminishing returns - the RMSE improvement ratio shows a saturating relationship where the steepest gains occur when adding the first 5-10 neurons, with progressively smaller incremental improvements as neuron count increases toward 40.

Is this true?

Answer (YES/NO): NO